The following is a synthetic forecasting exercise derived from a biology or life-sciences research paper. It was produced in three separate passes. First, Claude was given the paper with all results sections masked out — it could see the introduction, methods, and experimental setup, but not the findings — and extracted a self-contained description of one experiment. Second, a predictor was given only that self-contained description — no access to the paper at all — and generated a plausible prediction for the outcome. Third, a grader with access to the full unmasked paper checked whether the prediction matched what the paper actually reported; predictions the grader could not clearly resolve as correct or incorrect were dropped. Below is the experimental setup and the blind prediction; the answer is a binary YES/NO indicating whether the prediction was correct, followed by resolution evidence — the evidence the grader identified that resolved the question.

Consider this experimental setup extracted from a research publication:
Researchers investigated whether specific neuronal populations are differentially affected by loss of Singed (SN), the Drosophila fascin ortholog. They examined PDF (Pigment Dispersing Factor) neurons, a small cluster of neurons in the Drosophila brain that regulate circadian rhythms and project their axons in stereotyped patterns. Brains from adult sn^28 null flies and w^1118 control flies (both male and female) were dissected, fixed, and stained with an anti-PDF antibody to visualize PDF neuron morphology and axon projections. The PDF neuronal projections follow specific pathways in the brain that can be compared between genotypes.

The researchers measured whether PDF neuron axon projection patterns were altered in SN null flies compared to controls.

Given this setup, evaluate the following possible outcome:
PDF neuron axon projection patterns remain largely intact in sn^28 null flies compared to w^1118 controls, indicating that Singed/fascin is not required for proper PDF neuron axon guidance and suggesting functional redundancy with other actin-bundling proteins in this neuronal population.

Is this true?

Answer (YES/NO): NO